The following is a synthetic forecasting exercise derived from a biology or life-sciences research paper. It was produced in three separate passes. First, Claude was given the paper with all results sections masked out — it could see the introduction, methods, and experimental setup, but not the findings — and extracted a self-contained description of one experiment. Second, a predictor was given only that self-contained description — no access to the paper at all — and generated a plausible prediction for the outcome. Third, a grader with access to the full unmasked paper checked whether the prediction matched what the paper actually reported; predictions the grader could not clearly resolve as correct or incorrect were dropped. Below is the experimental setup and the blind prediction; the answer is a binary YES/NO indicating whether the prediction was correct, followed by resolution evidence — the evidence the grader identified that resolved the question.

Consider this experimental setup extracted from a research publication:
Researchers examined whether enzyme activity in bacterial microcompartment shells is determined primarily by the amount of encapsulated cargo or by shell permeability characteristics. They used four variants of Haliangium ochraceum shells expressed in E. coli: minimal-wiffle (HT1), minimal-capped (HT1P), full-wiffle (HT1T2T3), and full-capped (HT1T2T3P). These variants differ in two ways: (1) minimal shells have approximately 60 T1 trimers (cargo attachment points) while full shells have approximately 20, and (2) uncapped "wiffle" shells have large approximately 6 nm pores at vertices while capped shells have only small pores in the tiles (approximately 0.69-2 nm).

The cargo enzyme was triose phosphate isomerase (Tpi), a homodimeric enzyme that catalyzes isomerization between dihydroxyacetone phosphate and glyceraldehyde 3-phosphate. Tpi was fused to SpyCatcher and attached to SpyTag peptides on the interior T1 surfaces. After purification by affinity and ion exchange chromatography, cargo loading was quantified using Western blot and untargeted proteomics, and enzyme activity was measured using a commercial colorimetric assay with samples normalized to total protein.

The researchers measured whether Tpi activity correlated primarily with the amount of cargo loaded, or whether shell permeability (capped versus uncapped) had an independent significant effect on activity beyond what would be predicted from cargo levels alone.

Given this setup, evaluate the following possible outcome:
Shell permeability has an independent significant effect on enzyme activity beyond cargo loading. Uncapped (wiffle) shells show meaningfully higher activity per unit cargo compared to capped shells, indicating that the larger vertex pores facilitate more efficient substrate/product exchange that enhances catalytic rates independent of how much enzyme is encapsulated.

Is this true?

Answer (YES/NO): NO